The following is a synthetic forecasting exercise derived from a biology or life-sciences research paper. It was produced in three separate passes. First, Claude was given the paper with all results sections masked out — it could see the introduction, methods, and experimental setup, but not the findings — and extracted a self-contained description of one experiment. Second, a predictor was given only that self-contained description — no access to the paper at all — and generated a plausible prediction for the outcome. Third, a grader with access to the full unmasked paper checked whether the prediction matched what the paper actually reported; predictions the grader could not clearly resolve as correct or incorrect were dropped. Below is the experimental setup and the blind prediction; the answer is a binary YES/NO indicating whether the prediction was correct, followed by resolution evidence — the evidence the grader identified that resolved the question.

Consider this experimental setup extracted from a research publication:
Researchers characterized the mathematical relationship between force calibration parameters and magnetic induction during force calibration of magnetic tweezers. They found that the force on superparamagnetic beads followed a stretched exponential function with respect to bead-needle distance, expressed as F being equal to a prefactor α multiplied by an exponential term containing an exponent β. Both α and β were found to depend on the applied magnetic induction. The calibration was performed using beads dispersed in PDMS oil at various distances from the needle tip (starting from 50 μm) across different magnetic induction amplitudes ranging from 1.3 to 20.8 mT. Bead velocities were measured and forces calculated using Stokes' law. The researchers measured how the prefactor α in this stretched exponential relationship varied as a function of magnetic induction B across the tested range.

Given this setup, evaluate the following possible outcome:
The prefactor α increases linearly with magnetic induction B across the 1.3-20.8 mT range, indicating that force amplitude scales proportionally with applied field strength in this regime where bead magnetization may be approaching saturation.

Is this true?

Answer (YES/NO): NO